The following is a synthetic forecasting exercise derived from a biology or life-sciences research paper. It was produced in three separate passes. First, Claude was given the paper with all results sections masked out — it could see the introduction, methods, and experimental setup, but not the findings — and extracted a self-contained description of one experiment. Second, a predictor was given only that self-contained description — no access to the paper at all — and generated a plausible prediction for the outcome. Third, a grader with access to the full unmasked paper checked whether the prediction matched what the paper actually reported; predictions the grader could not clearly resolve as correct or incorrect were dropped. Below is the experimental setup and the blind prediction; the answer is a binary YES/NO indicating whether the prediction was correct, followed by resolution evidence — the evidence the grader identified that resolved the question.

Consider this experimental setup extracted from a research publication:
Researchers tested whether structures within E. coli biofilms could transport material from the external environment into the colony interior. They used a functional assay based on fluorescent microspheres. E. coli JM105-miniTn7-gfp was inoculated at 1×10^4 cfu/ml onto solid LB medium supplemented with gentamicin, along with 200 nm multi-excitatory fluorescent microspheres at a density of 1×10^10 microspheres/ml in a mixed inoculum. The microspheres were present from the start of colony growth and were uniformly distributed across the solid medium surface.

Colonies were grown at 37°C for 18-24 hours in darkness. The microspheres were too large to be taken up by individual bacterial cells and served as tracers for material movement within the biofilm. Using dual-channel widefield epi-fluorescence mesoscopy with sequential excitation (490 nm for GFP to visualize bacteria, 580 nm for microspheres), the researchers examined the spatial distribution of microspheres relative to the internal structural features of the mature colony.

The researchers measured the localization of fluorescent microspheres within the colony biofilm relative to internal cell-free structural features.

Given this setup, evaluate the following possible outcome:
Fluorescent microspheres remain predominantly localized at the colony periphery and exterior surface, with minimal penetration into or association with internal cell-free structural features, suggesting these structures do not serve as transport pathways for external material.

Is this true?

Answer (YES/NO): NO